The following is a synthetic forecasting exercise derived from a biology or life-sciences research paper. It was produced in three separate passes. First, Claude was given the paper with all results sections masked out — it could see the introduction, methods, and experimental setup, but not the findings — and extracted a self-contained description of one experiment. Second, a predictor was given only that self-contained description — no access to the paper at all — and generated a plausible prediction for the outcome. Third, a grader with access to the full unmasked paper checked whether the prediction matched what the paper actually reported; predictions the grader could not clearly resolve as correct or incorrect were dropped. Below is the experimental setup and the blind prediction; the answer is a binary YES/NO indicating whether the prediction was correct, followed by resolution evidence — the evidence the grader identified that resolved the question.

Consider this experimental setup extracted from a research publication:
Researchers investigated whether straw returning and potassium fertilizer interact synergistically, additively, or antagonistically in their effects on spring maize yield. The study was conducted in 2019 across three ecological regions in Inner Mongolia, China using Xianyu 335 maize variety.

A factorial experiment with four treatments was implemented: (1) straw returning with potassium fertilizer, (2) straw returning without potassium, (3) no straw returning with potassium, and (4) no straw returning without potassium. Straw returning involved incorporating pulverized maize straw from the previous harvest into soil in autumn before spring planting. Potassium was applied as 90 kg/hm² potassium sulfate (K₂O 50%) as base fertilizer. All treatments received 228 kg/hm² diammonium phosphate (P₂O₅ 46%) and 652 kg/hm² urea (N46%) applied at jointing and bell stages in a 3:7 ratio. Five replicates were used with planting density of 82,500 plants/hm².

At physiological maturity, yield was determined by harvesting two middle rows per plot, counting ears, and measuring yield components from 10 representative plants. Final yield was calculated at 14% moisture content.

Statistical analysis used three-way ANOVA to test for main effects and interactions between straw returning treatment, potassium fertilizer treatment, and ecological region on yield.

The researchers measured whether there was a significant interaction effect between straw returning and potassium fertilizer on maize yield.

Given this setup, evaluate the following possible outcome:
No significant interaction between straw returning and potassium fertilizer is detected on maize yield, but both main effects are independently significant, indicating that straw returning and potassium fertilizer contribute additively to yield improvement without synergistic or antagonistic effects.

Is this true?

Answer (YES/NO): NO